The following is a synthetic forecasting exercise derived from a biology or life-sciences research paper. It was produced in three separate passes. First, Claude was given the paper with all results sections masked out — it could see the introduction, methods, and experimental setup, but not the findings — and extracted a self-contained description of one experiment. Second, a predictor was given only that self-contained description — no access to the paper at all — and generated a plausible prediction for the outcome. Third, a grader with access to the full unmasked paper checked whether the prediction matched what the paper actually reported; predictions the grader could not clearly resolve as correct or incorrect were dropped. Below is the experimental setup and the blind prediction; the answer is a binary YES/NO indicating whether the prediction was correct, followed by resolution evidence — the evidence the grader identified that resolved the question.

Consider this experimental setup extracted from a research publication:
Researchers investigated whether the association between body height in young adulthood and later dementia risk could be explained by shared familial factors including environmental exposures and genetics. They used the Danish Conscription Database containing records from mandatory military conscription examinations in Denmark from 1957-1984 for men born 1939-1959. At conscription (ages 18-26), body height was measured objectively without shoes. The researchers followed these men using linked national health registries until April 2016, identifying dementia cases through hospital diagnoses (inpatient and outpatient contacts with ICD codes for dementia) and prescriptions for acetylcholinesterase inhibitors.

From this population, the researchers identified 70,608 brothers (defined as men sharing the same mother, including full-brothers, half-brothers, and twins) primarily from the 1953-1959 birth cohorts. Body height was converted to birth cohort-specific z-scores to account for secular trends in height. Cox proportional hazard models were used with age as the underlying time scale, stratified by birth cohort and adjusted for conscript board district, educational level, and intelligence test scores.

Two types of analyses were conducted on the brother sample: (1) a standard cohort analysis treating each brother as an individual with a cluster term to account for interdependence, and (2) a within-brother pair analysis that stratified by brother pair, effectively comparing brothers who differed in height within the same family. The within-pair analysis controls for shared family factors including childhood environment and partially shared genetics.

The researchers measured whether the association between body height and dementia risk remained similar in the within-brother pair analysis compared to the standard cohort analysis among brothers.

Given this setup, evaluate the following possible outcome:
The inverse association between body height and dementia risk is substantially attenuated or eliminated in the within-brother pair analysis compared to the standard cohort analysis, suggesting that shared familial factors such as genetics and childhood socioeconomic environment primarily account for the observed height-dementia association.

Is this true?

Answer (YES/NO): NO